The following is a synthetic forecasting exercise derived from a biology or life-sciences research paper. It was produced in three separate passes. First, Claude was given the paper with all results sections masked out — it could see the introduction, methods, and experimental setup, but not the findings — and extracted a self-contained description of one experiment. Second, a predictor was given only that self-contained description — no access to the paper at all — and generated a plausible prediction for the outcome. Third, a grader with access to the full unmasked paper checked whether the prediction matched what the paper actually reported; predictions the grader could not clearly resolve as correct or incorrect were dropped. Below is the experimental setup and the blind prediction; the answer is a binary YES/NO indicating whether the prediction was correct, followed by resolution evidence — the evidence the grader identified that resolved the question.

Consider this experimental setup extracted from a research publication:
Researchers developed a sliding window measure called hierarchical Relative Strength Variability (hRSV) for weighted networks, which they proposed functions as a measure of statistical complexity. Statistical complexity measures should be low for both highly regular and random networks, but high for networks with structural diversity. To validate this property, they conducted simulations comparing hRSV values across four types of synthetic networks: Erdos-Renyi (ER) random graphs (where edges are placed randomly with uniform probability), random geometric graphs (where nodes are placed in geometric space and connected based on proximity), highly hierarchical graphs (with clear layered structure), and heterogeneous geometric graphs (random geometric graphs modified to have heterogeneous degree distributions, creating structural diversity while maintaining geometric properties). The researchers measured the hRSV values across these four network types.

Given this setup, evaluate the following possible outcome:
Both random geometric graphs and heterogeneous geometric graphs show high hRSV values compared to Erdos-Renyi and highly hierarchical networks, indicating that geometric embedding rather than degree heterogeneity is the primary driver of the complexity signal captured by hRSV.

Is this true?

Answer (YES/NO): NO